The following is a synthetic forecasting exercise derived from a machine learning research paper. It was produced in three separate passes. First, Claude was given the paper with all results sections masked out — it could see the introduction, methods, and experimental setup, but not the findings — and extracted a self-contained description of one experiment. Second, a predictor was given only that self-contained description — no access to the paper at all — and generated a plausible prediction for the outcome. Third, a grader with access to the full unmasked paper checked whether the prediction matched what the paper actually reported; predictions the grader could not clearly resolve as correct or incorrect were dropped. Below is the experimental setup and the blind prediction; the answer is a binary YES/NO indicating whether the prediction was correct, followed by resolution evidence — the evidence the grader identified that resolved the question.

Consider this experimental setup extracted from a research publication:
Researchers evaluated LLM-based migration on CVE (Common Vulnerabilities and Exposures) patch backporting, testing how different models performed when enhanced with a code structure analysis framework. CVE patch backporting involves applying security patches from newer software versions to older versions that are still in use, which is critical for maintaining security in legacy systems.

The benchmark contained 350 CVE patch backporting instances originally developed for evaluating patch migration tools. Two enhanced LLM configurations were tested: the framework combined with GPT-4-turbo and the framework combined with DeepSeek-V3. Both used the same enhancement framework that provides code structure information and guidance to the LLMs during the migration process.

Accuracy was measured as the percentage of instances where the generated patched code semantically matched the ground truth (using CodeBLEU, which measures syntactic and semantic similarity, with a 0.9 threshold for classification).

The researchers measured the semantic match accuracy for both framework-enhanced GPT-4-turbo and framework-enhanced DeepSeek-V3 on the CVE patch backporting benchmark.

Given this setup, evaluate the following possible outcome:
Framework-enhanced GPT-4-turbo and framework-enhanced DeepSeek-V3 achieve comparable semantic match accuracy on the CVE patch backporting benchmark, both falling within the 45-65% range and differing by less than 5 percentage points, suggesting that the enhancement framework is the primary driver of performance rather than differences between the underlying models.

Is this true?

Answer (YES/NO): NO